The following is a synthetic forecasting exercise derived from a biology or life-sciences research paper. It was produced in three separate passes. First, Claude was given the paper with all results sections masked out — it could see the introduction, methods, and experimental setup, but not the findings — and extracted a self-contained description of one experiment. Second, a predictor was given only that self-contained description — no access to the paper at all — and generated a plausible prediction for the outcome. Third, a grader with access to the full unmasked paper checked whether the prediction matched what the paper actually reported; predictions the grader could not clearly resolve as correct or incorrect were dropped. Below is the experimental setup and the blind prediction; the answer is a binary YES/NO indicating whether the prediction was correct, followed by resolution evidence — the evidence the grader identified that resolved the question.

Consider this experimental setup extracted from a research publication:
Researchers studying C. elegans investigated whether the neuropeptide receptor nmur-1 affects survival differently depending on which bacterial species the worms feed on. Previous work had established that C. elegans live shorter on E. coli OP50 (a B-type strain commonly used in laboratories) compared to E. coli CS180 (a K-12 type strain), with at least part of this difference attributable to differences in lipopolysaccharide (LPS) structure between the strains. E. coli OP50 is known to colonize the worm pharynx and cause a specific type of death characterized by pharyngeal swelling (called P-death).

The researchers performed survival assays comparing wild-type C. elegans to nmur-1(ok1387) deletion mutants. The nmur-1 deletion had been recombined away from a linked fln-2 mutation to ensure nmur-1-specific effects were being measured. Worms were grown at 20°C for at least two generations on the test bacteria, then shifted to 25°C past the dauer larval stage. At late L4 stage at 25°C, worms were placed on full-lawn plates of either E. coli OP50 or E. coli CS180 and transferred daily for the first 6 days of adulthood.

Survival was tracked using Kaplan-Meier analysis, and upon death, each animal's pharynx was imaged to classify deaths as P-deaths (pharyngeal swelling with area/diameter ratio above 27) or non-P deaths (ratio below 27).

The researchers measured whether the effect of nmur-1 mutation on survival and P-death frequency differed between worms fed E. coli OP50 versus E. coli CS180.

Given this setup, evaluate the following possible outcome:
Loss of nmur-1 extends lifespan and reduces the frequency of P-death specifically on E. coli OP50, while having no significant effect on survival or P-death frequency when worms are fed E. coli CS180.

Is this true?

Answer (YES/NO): NO